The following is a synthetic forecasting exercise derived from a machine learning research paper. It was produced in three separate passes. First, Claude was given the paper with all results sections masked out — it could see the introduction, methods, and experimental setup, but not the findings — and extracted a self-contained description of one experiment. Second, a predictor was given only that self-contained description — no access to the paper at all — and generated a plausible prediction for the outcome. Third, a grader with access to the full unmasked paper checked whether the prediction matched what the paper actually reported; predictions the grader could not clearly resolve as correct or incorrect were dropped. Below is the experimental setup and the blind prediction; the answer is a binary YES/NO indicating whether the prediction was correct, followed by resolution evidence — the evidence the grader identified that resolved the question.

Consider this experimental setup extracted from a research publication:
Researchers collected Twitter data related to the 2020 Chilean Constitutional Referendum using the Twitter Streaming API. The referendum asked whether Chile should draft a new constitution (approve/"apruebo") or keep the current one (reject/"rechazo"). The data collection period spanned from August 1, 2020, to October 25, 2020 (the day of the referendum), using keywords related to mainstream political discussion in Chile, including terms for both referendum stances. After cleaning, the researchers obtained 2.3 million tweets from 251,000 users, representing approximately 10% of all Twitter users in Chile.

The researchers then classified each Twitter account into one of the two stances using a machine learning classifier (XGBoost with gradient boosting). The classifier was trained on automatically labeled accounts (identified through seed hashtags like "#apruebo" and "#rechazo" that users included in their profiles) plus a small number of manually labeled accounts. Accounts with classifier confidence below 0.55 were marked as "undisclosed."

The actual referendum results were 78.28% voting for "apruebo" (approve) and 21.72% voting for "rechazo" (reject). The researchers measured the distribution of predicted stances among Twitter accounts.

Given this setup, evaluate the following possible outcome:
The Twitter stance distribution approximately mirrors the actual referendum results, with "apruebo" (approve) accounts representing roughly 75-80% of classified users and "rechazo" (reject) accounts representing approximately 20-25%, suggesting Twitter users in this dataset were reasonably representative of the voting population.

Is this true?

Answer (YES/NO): NO